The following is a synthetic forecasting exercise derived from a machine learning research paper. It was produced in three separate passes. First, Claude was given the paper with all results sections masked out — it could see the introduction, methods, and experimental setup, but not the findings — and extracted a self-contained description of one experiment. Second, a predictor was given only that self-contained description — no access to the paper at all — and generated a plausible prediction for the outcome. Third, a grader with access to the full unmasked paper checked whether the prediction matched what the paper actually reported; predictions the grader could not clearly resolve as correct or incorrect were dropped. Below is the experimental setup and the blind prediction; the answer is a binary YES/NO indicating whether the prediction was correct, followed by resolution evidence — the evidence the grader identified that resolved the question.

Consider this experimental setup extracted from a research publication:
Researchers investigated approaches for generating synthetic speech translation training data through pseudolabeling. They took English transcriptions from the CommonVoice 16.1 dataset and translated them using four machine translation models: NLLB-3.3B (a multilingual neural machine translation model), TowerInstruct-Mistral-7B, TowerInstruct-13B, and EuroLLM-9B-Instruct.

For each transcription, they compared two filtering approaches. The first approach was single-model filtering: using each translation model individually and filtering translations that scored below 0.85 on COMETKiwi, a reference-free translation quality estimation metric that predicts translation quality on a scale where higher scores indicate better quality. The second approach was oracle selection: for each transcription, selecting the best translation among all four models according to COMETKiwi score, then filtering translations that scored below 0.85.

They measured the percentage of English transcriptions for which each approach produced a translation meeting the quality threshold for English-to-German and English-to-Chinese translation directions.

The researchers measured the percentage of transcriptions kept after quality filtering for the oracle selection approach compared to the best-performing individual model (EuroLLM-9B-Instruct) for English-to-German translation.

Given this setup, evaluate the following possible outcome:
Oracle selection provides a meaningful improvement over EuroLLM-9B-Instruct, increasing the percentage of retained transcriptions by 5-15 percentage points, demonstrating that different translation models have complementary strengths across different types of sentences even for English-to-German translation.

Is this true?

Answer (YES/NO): YES